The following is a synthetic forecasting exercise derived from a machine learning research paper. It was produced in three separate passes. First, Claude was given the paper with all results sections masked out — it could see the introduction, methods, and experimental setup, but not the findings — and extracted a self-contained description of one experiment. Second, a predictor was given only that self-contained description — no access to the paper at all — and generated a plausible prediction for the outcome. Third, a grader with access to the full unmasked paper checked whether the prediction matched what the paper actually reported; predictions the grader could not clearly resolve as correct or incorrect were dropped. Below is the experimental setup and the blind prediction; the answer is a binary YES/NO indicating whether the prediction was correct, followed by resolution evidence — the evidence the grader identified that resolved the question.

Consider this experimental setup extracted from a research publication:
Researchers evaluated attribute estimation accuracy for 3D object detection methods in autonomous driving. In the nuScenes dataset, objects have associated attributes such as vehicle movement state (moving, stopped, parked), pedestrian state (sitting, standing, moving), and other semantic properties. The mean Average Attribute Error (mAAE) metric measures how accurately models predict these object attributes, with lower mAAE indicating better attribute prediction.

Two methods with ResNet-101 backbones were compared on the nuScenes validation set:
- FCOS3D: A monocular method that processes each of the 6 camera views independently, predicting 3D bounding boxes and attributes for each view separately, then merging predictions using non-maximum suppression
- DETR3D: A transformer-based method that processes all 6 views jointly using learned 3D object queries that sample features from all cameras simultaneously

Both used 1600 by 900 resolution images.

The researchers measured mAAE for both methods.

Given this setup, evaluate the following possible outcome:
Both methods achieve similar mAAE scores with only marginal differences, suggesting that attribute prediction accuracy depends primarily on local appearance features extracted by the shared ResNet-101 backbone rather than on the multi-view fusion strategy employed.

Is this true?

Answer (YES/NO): NO